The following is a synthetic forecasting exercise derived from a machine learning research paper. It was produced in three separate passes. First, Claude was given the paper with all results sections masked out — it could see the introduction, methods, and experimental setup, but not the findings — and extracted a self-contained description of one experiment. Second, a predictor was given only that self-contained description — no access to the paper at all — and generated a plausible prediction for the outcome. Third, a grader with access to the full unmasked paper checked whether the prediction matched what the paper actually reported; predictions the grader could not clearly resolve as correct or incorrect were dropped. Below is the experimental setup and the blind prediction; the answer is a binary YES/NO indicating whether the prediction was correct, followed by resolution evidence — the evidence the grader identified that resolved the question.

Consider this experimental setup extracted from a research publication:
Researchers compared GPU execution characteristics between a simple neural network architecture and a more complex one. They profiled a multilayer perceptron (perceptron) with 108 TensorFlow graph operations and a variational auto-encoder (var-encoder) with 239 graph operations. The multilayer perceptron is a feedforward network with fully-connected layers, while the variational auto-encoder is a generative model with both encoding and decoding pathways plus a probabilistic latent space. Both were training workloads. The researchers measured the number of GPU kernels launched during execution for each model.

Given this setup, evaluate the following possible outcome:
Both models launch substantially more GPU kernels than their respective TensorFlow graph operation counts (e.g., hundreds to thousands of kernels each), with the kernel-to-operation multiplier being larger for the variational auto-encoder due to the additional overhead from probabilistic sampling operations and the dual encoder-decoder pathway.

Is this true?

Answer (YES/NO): NO